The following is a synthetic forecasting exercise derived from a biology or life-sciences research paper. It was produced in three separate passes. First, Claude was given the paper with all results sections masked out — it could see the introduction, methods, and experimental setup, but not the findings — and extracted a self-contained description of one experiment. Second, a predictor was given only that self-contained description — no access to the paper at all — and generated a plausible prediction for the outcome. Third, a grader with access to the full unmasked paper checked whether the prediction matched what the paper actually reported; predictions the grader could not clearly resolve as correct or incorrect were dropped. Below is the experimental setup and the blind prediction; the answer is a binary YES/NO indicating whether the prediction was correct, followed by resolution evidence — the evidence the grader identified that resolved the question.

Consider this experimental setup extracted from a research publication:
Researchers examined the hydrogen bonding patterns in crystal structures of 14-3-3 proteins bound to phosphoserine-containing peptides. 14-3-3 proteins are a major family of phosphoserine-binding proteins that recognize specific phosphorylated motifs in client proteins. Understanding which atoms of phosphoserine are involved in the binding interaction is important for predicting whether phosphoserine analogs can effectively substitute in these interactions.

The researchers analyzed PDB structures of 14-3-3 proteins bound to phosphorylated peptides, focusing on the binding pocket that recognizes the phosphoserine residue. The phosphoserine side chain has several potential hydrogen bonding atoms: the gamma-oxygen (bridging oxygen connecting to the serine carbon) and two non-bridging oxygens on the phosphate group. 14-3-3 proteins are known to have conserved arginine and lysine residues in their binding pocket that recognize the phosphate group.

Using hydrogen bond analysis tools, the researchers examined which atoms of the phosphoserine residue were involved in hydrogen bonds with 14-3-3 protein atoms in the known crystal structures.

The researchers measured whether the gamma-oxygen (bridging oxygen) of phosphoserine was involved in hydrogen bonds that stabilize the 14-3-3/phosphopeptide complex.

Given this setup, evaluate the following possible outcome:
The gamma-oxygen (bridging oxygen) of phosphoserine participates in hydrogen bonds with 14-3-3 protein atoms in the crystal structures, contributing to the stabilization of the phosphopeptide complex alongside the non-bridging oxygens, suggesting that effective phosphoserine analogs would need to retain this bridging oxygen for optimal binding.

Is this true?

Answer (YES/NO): NO